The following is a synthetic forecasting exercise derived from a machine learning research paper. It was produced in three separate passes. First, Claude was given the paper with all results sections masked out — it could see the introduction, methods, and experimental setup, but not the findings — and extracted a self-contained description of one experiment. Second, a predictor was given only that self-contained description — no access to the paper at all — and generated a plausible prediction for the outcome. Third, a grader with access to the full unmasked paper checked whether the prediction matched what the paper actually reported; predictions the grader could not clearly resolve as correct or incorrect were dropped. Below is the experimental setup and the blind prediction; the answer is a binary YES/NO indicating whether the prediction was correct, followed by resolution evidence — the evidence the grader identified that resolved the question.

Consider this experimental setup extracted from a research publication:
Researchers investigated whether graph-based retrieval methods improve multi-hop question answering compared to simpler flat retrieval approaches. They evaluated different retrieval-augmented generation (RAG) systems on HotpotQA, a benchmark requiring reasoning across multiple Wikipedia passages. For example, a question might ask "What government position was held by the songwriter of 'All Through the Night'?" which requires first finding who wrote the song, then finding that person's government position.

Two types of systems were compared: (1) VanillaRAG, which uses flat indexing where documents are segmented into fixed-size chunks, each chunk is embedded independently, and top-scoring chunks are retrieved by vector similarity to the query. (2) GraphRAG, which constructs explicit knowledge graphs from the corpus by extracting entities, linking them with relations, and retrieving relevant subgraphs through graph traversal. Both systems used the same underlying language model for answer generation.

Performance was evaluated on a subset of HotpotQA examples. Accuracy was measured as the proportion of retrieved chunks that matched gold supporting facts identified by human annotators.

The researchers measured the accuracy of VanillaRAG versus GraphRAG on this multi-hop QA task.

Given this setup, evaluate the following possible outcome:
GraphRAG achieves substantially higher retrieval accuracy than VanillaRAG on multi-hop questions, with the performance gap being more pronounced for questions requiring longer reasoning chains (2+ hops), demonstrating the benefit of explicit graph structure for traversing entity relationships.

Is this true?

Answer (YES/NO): NO